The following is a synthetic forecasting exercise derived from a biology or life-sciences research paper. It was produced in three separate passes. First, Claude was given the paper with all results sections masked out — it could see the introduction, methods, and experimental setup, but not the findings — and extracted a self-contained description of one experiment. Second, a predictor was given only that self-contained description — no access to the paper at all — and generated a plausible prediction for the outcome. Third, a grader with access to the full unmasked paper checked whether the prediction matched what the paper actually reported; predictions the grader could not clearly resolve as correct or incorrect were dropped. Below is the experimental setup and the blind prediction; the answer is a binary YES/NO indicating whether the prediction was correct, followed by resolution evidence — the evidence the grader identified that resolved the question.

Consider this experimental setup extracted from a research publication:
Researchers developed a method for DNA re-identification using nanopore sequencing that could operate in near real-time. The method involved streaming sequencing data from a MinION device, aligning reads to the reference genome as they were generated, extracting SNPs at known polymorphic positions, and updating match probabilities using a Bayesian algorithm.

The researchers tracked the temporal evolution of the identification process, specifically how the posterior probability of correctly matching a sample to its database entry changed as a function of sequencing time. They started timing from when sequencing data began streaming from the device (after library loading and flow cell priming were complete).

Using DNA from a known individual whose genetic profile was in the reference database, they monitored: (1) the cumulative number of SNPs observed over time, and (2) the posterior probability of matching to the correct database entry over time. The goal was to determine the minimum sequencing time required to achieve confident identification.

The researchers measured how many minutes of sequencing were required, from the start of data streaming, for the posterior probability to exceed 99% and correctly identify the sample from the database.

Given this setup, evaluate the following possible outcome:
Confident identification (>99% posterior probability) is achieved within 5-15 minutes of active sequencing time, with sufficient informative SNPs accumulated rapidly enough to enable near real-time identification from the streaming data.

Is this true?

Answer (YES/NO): YES